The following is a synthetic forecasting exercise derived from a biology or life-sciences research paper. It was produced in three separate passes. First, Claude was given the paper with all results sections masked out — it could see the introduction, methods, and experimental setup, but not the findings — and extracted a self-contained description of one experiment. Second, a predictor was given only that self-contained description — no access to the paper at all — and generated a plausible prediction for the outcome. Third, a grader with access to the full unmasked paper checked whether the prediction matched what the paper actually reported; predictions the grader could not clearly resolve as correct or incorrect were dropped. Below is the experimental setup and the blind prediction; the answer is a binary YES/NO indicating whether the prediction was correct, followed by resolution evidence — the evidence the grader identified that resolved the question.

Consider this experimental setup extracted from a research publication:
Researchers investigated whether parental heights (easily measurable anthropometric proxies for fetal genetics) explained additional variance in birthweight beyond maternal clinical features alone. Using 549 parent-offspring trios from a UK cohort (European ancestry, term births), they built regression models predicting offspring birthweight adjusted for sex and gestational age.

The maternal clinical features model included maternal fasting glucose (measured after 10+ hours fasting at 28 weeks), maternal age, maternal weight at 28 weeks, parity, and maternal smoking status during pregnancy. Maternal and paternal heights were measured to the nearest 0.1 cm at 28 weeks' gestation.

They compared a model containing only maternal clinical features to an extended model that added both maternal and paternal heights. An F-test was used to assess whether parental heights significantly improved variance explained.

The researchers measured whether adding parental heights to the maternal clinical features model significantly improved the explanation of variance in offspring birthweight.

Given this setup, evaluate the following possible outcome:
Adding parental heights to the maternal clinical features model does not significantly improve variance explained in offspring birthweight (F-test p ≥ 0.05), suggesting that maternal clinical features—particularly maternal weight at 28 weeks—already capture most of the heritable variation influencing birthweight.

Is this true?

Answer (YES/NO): NO